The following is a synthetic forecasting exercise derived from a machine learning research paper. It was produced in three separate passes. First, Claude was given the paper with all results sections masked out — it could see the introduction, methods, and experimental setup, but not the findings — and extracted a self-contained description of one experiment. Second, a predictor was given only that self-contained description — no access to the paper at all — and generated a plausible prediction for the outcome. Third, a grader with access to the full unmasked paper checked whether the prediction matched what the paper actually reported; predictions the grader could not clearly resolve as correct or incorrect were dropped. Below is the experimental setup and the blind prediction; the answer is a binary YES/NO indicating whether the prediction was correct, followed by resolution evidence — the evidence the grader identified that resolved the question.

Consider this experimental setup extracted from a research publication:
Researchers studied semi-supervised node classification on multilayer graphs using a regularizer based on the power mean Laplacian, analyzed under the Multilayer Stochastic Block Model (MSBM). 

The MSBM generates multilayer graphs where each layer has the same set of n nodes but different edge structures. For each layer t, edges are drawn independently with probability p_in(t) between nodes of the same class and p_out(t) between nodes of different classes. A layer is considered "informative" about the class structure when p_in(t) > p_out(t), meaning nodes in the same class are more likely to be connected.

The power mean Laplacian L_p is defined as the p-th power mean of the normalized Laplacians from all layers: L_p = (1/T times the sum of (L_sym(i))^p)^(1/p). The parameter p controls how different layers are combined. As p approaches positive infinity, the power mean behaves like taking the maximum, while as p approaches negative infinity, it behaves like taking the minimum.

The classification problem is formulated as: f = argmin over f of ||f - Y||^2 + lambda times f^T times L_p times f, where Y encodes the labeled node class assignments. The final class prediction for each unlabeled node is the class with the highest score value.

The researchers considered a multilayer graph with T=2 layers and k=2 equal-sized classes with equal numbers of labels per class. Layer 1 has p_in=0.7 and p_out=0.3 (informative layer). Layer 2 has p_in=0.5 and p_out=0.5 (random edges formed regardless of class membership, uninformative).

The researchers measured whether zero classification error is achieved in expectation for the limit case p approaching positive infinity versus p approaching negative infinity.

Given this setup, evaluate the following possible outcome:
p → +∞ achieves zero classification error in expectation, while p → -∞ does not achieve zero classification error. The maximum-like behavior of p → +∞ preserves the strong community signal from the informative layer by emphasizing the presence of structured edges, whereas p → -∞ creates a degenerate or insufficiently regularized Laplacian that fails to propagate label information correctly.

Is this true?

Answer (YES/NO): NO